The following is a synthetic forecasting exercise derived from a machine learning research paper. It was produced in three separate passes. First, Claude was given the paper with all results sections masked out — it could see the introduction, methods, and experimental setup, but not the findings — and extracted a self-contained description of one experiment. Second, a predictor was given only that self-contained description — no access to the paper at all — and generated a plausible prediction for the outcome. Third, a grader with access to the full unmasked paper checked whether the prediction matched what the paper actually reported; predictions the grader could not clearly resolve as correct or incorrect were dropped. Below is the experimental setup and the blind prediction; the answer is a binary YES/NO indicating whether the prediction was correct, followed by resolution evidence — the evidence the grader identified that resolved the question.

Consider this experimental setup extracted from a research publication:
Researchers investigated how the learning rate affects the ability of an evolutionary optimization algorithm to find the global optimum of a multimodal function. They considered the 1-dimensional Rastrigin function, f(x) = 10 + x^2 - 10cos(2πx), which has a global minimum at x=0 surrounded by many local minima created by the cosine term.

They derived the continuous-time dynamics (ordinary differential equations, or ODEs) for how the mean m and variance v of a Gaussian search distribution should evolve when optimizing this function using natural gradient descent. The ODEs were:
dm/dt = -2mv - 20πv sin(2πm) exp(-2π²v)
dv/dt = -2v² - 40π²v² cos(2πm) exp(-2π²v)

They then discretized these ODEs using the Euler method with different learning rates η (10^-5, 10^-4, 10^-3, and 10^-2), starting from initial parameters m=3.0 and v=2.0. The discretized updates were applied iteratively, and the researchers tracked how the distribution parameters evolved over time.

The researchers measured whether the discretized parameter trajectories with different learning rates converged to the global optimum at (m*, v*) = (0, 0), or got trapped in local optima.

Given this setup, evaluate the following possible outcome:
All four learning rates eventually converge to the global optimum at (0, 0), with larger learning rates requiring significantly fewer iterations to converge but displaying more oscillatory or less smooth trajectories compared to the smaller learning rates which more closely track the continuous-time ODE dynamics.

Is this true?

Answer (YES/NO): NO